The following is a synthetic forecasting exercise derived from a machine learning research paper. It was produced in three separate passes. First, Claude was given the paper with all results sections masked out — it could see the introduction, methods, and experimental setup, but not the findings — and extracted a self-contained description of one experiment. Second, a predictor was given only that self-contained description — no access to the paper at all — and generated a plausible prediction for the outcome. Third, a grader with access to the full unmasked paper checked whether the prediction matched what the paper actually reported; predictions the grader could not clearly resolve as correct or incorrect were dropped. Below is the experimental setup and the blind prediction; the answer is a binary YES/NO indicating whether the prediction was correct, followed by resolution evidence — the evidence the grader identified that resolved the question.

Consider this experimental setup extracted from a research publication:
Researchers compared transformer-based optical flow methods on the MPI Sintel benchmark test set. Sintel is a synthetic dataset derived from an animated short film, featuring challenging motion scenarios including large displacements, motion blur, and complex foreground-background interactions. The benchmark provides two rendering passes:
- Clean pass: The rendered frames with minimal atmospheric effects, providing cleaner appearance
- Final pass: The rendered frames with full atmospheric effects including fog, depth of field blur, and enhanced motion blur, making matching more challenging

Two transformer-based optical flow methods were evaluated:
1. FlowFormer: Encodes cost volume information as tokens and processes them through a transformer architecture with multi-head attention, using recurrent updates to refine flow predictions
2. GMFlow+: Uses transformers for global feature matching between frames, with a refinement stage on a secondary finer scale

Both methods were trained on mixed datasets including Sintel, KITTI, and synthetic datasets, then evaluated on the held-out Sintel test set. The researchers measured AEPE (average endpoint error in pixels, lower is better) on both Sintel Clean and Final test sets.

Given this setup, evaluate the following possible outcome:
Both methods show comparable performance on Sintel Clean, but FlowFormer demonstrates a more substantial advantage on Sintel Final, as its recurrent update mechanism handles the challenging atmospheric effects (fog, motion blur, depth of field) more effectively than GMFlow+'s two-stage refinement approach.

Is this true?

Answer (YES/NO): NO